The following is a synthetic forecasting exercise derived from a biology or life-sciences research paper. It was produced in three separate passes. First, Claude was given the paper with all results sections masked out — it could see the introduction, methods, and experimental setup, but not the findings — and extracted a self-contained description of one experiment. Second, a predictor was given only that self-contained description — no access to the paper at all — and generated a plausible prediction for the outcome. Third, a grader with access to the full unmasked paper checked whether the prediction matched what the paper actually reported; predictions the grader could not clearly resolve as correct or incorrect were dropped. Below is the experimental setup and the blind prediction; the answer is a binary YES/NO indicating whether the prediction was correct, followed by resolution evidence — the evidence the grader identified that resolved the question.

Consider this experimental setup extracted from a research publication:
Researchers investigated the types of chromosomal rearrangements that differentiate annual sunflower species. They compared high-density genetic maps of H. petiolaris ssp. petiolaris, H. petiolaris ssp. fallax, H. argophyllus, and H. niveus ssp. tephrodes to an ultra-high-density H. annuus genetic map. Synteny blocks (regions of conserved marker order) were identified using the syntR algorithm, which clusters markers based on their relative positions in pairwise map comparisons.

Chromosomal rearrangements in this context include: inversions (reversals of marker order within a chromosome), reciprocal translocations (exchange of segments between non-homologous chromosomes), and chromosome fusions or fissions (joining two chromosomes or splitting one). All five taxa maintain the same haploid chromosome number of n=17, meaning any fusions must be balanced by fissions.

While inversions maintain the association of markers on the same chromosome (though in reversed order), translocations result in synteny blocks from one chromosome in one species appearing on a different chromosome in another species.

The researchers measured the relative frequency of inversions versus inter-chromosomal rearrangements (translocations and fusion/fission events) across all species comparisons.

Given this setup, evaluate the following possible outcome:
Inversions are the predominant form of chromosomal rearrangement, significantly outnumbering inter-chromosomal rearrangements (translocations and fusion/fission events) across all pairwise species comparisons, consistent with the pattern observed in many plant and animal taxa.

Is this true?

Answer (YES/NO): YES